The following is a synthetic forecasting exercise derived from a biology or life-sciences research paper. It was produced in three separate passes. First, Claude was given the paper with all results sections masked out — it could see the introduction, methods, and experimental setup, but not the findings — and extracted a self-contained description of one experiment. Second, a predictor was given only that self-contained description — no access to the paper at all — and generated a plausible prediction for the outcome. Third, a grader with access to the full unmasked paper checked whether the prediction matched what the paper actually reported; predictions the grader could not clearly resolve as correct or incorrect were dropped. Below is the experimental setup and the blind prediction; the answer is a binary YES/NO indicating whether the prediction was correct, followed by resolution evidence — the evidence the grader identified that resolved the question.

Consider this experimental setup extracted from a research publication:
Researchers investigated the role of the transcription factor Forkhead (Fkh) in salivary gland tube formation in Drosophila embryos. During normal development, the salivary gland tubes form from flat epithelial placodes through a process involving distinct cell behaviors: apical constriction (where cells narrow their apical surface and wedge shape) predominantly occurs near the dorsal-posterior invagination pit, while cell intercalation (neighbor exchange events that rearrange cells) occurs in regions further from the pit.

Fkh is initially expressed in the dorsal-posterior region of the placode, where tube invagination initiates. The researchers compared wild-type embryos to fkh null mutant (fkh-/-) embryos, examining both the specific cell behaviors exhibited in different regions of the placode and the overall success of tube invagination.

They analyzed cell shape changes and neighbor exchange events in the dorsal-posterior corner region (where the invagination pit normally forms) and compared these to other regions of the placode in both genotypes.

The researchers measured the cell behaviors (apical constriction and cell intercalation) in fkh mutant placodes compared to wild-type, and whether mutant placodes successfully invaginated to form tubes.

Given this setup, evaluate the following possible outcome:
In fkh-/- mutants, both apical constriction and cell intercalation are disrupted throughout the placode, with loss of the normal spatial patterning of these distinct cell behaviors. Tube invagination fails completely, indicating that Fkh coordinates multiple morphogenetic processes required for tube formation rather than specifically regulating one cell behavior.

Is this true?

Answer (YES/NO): NO